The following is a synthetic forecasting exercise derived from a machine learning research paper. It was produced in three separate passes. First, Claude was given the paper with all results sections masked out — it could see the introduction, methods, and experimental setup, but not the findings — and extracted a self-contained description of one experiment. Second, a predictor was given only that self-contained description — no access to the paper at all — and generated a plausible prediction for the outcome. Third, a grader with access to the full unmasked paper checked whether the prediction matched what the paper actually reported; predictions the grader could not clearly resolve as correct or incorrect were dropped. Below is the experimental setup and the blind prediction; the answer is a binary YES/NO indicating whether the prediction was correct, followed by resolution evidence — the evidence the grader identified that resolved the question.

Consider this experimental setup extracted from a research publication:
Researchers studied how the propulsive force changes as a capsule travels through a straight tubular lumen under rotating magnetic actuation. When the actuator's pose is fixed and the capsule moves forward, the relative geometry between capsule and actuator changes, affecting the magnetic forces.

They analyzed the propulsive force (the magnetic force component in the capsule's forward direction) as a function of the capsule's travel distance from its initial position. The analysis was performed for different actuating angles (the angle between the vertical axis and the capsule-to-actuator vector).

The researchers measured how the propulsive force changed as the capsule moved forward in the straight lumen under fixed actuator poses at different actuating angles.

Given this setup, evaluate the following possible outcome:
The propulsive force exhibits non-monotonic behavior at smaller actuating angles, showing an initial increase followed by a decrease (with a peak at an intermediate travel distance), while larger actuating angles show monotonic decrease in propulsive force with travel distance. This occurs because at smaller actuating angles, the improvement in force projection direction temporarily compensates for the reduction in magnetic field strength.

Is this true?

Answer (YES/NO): NO